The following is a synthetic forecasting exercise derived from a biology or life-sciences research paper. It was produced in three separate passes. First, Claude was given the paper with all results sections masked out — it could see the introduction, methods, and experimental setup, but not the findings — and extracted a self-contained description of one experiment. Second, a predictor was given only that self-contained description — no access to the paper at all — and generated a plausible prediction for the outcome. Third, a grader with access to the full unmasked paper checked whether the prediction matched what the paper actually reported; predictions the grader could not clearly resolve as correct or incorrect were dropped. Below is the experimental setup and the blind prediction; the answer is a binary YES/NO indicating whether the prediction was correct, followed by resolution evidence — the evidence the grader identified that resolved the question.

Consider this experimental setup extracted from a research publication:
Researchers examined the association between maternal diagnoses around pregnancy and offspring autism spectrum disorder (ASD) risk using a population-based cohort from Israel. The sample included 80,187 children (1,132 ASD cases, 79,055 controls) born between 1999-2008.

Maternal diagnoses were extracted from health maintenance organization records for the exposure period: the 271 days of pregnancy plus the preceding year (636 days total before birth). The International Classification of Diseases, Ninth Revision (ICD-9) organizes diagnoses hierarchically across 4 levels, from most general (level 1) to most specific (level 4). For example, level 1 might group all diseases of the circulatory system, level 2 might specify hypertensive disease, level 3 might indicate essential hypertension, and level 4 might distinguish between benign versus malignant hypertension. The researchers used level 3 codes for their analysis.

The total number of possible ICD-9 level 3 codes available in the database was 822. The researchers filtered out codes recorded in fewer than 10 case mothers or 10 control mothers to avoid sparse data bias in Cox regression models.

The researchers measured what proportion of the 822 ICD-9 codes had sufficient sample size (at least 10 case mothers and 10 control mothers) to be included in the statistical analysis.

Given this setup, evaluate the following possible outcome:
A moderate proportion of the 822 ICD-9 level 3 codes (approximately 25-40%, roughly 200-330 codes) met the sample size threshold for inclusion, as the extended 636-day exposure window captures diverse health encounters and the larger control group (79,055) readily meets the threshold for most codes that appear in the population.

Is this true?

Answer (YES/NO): NO